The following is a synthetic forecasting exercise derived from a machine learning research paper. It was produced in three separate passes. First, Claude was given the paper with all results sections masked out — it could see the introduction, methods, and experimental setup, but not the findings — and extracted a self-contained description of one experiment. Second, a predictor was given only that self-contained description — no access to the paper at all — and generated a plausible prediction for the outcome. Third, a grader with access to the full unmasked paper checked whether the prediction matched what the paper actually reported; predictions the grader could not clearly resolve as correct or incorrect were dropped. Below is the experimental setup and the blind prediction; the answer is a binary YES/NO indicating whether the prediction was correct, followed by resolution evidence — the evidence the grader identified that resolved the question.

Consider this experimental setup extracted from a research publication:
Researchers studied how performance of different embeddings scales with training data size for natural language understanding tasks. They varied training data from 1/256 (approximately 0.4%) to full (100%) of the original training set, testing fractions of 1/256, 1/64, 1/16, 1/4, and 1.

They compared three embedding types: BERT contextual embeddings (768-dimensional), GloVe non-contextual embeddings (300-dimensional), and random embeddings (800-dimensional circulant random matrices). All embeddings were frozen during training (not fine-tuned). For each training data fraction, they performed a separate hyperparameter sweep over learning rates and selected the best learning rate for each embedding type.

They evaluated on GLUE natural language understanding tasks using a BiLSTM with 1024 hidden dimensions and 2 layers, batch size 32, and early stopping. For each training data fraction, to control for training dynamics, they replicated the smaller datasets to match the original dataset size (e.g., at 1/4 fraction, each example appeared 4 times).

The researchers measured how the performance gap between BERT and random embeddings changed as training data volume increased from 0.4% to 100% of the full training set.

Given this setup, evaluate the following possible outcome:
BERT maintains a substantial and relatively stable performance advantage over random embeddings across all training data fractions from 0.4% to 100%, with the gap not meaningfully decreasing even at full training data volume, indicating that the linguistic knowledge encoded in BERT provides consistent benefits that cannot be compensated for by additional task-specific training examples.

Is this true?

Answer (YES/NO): NO